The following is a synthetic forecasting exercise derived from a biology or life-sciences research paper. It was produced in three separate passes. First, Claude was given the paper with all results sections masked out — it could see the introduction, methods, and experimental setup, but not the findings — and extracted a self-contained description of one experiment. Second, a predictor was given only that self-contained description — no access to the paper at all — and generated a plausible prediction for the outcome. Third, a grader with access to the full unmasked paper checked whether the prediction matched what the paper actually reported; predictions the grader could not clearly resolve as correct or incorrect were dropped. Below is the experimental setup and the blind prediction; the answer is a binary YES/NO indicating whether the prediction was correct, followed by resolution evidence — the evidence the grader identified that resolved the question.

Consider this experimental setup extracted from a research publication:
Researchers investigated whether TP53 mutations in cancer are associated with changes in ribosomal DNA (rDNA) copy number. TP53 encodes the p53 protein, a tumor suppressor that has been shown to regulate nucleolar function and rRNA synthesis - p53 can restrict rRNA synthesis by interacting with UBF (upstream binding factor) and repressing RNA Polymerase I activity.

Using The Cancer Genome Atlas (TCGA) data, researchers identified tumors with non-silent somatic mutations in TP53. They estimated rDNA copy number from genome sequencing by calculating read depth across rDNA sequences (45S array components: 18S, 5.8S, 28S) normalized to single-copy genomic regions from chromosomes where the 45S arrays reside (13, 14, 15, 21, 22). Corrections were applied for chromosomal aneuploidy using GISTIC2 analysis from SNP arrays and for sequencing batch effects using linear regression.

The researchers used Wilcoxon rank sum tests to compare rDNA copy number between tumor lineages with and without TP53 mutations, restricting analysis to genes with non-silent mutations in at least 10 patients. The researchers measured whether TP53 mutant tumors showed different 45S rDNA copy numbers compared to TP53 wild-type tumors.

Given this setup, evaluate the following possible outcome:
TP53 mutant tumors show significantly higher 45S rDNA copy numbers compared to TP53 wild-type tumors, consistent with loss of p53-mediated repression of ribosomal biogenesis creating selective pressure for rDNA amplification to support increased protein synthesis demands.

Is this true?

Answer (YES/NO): NO